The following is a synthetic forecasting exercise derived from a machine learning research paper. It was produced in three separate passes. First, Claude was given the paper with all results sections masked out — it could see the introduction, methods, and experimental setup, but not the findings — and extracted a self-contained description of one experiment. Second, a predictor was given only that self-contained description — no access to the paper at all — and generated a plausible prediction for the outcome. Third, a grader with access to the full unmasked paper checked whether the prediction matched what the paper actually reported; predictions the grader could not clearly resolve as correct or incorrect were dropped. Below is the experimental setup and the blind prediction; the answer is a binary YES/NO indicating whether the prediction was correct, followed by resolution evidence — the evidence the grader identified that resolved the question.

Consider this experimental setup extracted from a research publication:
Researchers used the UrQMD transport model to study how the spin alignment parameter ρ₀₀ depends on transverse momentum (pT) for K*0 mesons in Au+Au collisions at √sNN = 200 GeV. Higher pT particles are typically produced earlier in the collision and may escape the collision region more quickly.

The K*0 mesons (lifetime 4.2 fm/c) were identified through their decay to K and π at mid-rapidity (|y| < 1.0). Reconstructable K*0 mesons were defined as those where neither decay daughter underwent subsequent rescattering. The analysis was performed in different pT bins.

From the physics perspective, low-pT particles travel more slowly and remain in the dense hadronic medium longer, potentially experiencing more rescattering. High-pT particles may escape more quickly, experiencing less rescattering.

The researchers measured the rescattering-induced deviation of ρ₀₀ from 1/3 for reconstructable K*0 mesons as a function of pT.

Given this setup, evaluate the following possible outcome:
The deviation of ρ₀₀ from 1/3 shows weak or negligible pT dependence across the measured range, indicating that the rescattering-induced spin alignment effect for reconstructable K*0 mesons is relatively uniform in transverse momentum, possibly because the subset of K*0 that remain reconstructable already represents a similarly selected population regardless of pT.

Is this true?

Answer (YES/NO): NO